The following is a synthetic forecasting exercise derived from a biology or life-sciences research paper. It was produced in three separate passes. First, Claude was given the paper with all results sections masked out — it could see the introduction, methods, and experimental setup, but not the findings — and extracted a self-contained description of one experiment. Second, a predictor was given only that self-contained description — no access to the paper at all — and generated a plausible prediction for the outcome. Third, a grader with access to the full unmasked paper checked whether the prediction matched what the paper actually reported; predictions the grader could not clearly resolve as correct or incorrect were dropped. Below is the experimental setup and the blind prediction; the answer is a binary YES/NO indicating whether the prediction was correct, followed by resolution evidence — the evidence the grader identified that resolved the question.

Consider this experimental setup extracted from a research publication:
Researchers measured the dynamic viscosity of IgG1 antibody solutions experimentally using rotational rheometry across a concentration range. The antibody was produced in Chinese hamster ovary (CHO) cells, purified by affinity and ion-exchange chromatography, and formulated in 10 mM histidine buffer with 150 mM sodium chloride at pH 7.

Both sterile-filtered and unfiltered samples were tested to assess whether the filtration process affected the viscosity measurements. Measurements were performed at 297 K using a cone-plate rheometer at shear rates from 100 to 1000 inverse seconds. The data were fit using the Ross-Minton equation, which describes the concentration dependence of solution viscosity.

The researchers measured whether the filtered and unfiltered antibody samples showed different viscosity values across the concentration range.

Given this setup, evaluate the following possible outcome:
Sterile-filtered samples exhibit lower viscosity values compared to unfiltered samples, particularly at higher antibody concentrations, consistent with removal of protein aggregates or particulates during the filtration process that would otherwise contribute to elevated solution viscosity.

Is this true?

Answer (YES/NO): NO